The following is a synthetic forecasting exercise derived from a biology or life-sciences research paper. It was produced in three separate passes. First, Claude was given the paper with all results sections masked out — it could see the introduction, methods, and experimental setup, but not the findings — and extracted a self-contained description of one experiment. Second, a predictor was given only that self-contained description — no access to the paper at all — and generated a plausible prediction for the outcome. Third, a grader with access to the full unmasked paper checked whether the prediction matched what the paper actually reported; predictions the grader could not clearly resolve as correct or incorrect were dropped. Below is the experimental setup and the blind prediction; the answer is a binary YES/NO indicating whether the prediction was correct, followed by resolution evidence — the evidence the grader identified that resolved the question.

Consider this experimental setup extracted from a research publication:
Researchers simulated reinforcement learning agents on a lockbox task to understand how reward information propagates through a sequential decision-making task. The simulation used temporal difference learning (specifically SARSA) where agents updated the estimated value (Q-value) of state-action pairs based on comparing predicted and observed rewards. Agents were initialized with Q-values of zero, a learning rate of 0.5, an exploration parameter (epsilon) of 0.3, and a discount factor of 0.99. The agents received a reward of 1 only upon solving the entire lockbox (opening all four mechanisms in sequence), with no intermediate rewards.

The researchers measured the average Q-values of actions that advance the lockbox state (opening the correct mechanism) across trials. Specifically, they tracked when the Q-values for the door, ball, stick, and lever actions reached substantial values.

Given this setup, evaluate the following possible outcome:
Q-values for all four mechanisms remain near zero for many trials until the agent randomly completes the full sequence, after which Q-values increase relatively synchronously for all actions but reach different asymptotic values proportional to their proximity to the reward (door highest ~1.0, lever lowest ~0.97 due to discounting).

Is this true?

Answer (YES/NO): NO